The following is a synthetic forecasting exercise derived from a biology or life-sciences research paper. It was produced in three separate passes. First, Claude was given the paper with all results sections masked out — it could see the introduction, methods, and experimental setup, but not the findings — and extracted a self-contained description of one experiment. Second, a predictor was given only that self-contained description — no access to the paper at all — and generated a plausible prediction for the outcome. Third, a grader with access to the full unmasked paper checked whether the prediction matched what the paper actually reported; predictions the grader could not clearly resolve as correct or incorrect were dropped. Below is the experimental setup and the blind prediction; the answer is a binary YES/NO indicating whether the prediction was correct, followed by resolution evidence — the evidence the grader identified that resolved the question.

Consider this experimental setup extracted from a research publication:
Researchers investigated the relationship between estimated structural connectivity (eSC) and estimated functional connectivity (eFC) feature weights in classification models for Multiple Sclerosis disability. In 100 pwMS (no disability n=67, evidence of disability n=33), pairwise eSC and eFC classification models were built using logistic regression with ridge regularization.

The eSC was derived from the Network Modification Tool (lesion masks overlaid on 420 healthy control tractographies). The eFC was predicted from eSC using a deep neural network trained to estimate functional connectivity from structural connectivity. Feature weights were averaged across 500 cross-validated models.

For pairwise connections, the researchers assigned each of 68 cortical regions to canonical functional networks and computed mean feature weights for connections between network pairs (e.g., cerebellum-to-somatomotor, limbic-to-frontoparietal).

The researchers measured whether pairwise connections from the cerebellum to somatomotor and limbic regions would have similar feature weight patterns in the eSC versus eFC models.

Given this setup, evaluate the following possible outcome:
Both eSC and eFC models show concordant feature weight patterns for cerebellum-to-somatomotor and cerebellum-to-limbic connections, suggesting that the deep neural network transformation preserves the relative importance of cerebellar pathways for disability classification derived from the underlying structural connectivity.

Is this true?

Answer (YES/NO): NO